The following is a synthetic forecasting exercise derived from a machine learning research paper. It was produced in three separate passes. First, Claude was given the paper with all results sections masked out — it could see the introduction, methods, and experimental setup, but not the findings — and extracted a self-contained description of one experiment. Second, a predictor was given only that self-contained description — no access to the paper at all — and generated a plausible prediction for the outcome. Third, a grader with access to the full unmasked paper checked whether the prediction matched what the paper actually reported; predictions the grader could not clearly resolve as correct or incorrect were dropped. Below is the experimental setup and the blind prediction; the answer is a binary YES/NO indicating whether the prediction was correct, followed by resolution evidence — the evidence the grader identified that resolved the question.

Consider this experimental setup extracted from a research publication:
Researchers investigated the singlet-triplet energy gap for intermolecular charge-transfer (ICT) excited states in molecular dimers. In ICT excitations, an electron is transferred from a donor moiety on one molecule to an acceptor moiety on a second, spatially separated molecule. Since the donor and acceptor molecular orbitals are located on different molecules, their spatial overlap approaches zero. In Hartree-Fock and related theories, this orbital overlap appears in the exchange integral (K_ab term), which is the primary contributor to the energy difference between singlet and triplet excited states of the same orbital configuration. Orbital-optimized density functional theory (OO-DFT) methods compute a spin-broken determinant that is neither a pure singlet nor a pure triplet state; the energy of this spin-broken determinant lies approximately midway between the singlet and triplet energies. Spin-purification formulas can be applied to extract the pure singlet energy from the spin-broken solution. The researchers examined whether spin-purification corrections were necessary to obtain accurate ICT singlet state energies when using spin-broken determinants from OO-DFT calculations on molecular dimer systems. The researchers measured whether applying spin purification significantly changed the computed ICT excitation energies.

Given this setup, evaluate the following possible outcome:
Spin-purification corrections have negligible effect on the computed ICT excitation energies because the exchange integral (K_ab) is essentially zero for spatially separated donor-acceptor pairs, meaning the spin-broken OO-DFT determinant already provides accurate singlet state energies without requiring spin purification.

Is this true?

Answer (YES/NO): YES